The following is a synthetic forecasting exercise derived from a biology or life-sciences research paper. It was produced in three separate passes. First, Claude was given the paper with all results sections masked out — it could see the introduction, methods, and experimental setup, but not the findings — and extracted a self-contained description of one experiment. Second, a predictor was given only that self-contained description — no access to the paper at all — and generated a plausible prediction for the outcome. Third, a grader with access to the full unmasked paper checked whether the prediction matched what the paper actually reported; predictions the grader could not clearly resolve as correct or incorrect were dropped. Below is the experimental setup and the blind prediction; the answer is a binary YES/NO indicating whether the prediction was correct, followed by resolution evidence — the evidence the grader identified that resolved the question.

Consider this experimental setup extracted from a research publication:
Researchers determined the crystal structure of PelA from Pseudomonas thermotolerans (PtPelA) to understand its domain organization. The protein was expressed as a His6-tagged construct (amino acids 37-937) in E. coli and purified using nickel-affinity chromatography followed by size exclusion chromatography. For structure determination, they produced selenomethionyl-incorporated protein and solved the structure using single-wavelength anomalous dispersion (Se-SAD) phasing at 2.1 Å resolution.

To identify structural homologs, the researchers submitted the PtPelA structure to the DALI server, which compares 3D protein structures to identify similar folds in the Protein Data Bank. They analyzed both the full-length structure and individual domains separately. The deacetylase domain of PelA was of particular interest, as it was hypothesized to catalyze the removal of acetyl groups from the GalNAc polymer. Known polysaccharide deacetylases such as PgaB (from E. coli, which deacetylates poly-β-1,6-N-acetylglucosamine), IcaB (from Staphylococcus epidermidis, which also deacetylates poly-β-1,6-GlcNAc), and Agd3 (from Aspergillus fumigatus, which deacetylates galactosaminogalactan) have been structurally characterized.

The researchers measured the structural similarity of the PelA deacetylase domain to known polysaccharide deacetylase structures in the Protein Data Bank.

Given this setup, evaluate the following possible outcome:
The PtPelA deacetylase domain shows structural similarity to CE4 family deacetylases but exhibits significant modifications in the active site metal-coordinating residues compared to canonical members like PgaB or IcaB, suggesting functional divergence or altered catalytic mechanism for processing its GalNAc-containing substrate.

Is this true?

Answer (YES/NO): NO